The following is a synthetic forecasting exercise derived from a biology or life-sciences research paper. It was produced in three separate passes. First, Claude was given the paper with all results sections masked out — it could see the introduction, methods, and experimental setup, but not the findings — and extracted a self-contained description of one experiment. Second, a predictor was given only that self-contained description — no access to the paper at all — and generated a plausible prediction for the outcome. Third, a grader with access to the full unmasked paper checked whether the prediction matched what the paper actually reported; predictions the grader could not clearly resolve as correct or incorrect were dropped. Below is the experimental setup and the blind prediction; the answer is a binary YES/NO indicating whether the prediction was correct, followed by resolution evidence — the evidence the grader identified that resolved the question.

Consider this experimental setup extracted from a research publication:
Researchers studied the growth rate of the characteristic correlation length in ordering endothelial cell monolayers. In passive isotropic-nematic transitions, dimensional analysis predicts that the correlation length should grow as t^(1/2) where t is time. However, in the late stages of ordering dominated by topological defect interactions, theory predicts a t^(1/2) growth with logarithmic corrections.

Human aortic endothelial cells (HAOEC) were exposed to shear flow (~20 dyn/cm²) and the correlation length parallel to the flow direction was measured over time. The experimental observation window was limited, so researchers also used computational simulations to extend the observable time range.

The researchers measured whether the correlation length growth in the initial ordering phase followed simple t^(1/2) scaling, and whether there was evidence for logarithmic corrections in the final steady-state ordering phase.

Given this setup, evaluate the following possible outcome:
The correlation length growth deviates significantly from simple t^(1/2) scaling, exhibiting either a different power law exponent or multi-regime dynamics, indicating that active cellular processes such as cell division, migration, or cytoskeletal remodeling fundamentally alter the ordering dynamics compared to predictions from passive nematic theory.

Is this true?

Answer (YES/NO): NO